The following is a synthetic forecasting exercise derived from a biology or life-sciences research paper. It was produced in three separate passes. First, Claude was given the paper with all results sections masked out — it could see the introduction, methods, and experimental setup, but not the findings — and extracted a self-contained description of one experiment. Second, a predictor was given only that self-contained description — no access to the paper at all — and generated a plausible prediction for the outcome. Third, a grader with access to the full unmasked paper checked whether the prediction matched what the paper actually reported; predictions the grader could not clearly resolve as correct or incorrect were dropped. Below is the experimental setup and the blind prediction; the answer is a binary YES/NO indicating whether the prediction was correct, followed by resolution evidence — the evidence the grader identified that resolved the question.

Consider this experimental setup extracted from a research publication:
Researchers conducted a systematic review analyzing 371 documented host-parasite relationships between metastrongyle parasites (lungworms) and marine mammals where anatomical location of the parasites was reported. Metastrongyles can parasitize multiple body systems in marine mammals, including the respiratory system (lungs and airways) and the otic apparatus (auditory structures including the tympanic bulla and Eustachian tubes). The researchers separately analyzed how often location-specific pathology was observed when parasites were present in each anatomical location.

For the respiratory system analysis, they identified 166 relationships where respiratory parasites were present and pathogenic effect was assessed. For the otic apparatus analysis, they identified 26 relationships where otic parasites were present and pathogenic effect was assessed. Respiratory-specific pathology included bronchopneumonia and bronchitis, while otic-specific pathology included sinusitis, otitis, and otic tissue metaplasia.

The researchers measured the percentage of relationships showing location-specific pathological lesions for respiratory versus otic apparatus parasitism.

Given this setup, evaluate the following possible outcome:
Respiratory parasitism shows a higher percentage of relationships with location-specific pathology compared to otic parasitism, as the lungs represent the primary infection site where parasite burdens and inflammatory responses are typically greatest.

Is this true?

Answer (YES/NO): YES